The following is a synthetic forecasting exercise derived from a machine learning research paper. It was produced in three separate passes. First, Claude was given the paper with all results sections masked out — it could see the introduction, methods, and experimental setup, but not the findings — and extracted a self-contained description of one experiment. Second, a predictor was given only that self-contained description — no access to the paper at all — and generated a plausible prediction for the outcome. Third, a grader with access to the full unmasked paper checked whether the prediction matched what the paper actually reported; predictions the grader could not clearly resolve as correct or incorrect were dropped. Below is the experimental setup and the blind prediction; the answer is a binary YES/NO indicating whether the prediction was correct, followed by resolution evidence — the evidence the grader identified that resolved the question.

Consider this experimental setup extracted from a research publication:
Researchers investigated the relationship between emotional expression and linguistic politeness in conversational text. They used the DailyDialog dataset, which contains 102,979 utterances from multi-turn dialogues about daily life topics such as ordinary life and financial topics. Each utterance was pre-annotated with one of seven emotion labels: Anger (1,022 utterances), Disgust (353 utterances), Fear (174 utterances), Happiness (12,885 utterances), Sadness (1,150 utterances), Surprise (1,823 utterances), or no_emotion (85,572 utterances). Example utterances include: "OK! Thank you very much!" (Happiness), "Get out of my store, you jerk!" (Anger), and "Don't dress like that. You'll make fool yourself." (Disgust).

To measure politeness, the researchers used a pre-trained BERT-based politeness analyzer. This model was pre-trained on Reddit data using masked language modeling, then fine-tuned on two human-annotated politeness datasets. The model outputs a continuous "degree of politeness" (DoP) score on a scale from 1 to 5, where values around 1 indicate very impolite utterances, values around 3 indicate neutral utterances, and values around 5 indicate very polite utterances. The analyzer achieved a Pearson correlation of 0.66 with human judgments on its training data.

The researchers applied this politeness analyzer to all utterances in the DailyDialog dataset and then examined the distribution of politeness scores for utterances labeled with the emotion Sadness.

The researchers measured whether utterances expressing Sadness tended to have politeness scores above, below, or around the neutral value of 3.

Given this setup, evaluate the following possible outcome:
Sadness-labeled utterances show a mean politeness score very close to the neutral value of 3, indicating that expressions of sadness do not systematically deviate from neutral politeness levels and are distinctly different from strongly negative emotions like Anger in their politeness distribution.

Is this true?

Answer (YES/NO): NO